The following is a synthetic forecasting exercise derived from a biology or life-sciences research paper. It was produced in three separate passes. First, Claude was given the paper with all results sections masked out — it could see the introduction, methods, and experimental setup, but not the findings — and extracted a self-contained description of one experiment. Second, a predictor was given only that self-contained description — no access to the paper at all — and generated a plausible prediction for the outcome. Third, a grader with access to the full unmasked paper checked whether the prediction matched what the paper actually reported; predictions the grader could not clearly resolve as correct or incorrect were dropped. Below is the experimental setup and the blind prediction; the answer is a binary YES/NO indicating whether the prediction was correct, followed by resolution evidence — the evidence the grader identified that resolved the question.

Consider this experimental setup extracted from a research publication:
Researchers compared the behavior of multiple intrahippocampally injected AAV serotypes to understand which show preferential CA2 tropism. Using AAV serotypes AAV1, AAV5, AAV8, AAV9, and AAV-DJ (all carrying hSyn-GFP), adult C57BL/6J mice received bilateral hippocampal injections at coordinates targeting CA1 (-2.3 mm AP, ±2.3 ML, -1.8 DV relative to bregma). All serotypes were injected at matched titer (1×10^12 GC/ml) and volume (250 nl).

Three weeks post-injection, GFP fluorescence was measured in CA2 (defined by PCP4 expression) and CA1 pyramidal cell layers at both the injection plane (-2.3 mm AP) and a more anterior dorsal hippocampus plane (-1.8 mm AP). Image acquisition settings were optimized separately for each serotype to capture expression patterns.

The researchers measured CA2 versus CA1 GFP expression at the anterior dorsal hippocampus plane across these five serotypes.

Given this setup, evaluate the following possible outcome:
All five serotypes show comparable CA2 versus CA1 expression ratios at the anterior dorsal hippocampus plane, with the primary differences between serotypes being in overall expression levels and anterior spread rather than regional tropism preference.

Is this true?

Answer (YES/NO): NO